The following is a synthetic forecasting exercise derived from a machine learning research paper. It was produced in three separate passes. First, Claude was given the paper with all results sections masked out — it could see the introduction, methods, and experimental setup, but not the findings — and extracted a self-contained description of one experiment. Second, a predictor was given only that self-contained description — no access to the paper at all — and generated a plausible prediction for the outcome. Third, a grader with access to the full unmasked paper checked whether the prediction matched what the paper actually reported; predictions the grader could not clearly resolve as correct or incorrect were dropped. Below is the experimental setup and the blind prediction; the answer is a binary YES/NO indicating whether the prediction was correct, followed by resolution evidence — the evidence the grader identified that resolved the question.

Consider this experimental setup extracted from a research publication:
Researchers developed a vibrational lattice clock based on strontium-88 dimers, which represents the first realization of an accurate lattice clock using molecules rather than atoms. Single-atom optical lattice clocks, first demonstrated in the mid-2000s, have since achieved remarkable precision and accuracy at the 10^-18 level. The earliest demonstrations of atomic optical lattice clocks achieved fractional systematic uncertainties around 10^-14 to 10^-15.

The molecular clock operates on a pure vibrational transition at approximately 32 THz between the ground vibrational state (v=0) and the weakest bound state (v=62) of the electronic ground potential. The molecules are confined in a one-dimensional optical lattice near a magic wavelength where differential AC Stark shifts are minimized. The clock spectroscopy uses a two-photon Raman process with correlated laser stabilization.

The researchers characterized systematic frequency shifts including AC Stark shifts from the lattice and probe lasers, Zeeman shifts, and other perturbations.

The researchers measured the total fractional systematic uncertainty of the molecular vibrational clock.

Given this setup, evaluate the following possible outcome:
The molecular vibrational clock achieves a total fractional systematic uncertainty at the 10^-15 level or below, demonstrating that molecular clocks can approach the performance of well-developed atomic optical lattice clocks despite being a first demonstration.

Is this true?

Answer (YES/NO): NO